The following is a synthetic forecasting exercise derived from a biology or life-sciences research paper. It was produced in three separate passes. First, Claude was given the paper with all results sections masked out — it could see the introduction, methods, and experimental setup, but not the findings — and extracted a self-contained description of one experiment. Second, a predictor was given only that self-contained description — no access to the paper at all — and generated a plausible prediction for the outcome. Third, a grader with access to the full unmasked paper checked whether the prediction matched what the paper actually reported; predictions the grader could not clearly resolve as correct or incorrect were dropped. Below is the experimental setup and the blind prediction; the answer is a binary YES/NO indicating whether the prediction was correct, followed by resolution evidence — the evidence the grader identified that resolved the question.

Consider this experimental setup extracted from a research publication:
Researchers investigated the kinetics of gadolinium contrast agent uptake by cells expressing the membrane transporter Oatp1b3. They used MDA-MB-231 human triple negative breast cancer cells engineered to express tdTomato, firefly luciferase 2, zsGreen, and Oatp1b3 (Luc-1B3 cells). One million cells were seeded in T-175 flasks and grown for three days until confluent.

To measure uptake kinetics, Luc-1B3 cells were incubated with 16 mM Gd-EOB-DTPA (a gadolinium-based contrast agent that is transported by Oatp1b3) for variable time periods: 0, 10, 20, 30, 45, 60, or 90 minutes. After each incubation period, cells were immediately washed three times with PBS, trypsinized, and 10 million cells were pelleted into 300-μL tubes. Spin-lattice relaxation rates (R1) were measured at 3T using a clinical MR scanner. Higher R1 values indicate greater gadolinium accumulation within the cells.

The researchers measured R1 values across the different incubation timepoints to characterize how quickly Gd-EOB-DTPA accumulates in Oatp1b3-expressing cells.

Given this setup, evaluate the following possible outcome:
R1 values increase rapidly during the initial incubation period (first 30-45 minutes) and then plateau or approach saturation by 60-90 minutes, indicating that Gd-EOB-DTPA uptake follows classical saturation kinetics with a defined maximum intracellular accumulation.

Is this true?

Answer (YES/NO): YES